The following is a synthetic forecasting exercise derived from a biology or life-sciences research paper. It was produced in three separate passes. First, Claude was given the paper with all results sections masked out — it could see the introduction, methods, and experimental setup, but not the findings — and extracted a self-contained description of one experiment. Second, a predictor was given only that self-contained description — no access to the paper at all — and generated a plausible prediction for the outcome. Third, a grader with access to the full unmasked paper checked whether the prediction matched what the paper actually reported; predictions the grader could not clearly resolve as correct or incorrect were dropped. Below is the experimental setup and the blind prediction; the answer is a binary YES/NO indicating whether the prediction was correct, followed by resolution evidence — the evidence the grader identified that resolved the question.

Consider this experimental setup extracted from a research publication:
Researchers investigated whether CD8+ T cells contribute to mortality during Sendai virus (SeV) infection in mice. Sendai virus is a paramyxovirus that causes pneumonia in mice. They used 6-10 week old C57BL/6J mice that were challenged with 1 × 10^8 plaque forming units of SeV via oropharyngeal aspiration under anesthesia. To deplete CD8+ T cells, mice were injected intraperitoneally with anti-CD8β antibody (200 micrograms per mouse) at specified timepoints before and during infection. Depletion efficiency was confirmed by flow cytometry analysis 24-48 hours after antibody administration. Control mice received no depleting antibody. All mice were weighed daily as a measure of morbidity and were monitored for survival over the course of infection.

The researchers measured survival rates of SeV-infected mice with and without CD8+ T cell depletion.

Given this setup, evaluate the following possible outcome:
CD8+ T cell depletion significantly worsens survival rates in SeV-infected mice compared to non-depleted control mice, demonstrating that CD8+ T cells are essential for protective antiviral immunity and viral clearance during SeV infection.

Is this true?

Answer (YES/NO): YES